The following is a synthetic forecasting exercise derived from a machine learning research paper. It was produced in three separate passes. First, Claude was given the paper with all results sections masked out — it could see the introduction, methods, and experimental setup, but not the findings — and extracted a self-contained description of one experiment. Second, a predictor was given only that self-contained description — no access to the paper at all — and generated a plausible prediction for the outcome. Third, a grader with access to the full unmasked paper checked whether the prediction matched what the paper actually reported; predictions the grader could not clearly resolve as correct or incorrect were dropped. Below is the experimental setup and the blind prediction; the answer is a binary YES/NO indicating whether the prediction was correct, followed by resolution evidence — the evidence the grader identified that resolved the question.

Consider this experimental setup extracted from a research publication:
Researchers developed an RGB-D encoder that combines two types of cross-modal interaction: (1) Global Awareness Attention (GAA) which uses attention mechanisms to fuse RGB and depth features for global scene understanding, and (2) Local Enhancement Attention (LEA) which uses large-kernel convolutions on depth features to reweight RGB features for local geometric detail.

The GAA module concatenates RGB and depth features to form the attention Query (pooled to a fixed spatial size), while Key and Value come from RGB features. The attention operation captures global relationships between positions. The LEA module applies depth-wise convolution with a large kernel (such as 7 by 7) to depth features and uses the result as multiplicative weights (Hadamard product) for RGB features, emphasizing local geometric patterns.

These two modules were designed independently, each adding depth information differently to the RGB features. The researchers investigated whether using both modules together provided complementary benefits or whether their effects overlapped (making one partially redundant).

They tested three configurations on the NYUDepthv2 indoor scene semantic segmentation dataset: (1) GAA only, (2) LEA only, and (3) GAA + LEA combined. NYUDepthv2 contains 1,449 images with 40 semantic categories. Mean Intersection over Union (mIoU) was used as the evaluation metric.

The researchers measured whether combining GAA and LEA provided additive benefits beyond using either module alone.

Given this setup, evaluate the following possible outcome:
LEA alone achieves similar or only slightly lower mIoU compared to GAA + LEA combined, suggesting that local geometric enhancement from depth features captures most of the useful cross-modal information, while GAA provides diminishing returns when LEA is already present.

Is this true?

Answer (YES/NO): NO